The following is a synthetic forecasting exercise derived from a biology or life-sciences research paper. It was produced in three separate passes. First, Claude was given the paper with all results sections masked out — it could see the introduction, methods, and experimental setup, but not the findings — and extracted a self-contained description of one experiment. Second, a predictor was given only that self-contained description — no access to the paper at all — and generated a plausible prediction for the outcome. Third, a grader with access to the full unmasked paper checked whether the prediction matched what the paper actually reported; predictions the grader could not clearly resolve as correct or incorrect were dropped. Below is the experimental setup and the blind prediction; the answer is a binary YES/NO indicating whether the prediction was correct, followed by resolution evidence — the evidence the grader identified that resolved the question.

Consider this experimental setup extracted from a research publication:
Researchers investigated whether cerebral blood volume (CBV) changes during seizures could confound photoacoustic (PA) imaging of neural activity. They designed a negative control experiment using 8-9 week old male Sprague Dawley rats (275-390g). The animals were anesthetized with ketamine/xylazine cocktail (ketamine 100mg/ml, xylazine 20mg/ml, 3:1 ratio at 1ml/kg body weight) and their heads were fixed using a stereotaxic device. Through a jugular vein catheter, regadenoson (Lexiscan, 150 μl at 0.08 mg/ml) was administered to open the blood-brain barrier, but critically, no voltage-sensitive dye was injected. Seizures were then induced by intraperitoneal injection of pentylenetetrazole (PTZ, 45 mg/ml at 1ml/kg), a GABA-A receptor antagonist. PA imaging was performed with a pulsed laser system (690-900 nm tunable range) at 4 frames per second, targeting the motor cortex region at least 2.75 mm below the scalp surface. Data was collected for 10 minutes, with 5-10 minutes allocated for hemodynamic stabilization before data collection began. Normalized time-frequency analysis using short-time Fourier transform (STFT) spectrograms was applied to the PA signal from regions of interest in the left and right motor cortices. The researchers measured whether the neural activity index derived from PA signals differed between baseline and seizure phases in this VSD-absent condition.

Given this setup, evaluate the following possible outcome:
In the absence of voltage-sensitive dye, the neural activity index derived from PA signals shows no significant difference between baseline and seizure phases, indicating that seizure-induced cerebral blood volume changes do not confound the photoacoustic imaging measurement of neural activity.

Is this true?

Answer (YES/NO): YES